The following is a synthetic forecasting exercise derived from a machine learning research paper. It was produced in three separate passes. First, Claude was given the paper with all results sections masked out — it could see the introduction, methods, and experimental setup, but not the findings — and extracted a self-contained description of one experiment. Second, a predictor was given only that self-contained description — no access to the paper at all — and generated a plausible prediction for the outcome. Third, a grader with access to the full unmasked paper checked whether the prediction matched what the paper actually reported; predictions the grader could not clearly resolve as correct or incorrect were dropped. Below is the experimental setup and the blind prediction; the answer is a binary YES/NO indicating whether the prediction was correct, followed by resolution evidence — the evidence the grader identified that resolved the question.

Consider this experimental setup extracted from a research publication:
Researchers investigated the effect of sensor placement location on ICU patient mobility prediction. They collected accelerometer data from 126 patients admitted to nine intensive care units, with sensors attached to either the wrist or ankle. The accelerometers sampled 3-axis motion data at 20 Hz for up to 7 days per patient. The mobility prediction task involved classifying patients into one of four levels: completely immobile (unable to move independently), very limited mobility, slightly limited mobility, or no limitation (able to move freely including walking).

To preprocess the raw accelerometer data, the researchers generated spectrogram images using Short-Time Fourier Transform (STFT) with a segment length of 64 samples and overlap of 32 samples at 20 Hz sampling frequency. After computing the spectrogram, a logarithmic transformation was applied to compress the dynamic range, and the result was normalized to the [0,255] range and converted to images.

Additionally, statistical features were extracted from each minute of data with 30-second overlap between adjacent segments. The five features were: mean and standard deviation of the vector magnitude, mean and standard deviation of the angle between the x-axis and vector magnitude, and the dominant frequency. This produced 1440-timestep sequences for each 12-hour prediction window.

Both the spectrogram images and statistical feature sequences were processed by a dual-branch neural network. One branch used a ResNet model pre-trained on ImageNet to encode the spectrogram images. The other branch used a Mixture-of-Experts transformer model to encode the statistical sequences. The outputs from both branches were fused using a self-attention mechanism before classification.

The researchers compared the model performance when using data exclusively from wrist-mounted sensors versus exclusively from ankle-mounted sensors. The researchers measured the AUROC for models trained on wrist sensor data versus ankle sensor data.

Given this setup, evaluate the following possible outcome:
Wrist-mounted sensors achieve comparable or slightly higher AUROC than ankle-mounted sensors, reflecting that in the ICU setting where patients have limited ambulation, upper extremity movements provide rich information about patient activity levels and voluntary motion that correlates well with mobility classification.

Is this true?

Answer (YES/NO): NO